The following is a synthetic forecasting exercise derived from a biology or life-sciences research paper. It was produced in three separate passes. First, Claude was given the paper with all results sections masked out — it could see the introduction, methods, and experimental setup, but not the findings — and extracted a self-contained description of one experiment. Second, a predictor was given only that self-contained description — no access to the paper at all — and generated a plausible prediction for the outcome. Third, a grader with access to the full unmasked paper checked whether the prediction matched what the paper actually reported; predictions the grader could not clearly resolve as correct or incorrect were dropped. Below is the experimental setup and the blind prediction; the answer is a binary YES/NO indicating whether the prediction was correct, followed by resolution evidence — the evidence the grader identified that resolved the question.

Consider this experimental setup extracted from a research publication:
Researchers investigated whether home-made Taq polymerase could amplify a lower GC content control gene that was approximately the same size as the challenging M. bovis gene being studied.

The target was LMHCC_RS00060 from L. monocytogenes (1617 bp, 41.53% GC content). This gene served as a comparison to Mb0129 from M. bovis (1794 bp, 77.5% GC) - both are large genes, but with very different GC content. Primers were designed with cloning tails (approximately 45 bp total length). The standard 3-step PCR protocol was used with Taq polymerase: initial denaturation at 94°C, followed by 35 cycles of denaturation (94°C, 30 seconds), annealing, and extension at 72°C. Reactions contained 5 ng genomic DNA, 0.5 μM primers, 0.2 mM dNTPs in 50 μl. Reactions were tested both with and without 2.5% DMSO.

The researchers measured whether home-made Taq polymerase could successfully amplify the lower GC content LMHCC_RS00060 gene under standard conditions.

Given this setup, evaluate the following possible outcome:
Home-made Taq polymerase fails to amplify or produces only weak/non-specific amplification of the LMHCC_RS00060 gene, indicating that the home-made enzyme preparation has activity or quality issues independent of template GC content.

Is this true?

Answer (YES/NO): NO